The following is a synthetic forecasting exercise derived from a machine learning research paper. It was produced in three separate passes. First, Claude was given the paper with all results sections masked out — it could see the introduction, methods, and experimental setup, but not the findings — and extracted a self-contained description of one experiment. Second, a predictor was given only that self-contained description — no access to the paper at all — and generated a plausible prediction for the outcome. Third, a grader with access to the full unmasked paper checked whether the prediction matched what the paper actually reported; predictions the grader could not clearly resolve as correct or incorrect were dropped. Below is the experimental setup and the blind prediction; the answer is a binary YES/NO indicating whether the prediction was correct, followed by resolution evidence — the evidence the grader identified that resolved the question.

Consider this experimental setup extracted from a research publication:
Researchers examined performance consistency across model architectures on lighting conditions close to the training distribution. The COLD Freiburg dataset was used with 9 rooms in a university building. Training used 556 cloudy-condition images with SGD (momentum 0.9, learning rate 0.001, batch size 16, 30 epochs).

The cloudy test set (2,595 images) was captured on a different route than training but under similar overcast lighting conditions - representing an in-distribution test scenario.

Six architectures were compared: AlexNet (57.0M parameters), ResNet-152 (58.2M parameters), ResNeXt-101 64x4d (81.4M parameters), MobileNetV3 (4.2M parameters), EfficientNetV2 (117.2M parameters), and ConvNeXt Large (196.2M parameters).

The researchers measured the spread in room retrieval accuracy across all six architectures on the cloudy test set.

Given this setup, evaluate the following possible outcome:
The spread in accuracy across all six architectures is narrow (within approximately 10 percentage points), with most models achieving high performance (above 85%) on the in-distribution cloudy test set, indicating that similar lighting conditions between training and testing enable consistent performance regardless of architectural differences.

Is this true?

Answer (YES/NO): YES